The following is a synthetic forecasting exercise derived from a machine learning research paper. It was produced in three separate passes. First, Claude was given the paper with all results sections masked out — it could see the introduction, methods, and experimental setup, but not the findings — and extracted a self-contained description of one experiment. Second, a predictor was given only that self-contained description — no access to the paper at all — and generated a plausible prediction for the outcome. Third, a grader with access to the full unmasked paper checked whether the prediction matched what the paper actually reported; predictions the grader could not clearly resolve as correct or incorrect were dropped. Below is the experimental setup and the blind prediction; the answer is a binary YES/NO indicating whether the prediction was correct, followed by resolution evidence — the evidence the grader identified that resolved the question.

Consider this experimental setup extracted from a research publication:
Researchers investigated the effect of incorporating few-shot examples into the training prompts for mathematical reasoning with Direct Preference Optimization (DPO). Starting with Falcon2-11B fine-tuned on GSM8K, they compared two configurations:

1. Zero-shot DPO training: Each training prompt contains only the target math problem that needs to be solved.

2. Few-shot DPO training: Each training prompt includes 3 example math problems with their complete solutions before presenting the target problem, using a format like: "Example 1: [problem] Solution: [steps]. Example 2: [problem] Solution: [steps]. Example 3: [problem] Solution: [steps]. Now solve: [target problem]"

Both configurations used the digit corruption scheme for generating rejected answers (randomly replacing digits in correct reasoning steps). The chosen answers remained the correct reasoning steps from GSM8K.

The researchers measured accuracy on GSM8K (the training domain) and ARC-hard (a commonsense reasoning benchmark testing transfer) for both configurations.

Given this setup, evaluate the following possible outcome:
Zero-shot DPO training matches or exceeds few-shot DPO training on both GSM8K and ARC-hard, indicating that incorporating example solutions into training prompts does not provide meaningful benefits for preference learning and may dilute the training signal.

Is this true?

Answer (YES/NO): NO